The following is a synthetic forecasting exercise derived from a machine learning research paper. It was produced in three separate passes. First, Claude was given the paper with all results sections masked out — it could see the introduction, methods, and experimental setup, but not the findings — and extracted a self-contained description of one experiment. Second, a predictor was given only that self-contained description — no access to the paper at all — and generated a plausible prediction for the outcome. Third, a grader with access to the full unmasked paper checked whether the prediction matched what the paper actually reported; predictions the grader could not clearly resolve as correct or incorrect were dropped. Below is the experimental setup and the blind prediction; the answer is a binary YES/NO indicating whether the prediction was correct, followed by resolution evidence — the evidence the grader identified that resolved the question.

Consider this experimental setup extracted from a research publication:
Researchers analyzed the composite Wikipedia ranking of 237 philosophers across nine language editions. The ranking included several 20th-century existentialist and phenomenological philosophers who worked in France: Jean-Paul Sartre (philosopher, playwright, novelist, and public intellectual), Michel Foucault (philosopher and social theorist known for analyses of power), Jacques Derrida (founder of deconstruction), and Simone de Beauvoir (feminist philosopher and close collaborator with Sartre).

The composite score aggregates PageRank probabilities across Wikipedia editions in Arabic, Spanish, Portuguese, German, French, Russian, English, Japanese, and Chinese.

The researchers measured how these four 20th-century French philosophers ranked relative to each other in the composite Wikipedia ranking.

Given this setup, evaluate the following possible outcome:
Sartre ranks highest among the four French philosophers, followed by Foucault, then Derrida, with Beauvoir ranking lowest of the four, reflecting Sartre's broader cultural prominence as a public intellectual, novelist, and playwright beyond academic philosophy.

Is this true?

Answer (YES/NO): YES